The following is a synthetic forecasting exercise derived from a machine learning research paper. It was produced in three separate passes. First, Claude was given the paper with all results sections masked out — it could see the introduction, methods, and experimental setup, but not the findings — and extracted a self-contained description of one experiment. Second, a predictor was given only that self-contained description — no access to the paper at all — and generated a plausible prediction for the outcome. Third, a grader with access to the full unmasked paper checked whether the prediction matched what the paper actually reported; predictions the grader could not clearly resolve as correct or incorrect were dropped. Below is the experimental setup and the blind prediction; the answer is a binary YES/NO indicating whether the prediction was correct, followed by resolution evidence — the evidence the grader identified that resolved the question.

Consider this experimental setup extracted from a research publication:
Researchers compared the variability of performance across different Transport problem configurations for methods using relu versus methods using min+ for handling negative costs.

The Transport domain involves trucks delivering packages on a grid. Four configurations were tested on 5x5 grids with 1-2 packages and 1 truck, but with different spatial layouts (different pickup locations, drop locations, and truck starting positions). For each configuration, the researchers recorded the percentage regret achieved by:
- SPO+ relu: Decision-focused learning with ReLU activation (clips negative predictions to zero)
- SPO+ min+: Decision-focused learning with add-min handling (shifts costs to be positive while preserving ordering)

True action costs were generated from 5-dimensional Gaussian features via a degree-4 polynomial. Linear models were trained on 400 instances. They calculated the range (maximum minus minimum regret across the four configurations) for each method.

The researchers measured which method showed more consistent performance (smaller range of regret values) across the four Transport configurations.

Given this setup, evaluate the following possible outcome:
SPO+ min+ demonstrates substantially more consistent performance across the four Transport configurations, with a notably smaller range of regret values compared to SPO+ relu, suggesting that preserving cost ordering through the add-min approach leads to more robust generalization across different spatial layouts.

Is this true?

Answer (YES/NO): YES